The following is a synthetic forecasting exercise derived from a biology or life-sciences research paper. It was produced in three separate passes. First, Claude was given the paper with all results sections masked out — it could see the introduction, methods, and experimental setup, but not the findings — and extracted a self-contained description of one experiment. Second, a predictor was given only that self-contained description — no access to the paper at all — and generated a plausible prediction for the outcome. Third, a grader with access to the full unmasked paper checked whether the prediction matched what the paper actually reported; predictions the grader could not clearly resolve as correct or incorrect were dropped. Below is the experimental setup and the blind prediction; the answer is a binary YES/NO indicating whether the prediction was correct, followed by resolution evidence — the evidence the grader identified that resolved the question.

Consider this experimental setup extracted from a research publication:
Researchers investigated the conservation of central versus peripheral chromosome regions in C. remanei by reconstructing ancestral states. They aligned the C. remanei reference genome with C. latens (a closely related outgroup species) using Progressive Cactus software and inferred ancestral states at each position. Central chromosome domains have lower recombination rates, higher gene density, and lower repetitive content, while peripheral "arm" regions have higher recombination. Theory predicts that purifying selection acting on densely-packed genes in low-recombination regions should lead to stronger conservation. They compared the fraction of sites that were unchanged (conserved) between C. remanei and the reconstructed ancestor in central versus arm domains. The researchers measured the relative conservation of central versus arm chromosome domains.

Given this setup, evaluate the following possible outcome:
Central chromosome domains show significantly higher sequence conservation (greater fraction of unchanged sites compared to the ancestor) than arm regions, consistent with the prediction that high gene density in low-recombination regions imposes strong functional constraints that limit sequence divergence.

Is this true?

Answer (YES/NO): YES